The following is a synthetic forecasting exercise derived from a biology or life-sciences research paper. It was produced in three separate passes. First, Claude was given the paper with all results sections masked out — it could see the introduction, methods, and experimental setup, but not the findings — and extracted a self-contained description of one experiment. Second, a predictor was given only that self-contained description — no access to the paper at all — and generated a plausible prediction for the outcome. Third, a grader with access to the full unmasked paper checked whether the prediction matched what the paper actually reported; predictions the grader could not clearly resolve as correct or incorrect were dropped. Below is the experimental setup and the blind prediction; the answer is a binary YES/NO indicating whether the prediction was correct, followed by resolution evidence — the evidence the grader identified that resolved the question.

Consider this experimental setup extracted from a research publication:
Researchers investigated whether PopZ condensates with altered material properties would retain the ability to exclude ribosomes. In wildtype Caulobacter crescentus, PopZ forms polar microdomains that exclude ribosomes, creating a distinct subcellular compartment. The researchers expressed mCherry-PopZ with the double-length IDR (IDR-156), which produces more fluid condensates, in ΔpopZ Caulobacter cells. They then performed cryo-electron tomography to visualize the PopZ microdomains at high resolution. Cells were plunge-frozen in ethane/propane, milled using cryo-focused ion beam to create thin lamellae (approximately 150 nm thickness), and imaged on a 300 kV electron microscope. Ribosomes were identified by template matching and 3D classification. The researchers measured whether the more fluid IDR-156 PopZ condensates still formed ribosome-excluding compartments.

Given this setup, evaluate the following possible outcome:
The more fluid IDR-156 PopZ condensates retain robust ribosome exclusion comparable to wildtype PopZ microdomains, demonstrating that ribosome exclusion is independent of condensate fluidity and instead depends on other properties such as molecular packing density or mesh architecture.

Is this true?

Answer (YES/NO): YES